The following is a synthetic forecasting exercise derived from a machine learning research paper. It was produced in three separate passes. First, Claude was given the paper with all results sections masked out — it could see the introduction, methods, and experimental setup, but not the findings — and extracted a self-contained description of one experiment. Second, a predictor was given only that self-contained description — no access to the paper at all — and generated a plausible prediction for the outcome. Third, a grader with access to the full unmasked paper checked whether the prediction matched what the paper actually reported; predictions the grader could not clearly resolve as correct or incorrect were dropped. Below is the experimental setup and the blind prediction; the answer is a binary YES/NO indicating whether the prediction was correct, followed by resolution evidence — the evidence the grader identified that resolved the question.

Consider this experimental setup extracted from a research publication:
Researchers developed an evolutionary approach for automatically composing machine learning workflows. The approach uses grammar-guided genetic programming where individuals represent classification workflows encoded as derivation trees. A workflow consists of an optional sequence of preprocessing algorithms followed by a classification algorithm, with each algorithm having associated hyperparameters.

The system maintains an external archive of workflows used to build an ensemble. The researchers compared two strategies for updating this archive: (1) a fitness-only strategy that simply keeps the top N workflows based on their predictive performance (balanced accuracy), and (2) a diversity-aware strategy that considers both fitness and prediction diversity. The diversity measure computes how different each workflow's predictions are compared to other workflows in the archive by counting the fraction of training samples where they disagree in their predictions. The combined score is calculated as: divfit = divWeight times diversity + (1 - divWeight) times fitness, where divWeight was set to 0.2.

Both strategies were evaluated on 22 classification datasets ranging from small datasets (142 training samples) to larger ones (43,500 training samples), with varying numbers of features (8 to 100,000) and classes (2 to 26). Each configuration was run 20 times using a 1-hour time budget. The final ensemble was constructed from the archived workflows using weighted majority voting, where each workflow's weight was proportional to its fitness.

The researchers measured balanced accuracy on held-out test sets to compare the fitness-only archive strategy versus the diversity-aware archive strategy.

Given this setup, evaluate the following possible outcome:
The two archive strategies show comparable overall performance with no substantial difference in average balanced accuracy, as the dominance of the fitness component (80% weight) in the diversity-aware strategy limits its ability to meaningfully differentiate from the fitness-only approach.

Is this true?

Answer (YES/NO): NO